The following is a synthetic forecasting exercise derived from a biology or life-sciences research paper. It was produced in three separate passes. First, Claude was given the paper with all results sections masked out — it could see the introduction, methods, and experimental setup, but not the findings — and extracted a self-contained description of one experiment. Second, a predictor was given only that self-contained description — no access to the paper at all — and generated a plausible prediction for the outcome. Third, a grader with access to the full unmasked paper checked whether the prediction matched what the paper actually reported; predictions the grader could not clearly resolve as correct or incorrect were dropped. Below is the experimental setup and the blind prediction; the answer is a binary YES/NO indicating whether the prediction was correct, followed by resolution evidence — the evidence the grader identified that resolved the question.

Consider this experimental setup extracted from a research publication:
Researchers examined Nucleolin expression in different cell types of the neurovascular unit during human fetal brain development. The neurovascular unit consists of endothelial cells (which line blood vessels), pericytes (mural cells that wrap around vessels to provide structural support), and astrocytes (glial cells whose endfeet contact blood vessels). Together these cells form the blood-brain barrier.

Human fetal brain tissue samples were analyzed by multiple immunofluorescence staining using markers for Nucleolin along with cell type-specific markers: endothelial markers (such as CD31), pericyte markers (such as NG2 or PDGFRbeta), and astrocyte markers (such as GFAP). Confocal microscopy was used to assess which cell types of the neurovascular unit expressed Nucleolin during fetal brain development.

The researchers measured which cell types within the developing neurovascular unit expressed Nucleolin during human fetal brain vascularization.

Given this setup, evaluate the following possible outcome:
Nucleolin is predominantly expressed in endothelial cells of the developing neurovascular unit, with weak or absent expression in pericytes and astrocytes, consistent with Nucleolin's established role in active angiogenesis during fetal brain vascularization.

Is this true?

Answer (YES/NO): NO